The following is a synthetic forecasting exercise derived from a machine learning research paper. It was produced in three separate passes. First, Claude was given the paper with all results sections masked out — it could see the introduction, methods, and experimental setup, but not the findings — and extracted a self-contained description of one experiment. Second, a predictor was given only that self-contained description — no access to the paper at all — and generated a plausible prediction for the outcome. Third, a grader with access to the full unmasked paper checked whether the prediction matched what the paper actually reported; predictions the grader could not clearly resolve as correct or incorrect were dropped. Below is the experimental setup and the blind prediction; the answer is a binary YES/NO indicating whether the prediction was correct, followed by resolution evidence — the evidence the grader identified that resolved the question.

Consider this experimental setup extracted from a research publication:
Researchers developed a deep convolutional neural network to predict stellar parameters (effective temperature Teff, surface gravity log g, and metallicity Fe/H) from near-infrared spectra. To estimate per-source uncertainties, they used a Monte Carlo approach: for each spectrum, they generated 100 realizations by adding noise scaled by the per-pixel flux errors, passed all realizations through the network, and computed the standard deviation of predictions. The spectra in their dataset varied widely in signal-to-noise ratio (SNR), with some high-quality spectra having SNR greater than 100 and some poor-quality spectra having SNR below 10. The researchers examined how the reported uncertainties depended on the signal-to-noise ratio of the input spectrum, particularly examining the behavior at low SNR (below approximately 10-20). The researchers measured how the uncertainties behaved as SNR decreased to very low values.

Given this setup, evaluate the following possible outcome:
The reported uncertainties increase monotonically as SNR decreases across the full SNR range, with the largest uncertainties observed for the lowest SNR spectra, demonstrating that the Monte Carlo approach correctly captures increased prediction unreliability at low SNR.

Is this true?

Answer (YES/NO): NO